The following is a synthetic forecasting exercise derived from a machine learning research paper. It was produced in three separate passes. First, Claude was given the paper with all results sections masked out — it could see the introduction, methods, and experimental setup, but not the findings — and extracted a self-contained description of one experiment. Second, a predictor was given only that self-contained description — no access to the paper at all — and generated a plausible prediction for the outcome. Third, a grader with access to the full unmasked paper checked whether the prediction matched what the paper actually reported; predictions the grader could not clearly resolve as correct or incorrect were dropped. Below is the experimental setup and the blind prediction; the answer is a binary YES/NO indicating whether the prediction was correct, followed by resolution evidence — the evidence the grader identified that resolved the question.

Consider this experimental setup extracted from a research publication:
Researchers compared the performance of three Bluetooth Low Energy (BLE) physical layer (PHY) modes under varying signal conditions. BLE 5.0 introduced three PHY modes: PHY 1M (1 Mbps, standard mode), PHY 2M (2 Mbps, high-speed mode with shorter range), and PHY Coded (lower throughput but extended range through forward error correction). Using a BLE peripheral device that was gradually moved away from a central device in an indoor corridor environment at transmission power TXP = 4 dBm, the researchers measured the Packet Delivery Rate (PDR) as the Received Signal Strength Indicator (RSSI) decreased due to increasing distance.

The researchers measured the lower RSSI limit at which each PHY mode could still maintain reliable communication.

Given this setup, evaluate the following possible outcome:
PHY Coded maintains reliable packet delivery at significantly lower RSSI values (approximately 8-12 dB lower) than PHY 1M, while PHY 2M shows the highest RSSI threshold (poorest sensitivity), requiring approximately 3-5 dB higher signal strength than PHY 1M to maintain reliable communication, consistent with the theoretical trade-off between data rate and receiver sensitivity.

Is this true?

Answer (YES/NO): NO